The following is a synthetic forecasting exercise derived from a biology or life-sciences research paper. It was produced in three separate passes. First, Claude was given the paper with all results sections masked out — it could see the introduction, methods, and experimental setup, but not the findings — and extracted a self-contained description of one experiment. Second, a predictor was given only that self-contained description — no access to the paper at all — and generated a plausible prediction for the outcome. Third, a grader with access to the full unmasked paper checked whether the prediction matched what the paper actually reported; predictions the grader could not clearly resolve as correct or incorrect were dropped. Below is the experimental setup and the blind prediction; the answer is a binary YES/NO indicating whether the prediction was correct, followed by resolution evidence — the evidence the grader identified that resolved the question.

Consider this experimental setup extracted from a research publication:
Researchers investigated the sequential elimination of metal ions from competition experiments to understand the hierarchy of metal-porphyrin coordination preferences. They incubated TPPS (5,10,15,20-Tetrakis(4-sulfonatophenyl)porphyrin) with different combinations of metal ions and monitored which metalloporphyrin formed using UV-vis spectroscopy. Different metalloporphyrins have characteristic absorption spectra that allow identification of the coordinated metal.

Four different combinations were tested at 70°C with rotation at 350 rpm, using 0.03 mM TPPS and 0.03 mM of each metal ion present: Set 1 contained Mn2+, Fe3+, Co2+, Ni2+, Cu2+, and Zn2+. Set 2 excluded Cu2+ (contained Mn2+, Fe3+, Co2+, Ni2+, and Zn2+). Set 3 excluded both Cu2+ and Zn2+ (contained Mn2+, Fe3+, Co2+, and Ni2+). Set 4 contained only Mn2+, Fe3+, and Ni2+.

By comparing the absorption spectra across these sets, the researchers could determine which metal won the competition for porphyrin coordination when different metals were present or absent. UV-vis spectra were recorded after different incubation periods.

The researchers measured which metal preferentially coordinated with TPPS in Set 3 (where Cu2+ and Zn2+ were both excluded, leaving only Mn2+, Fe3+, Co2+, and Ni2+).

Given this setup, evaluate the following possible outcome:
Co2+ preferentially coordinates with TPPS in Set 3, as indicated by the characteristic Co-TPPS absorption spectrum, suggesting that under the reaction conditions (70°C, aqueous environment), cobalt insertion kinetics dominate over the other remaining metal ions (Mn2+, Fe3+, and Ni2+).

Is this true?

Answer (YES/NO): YES